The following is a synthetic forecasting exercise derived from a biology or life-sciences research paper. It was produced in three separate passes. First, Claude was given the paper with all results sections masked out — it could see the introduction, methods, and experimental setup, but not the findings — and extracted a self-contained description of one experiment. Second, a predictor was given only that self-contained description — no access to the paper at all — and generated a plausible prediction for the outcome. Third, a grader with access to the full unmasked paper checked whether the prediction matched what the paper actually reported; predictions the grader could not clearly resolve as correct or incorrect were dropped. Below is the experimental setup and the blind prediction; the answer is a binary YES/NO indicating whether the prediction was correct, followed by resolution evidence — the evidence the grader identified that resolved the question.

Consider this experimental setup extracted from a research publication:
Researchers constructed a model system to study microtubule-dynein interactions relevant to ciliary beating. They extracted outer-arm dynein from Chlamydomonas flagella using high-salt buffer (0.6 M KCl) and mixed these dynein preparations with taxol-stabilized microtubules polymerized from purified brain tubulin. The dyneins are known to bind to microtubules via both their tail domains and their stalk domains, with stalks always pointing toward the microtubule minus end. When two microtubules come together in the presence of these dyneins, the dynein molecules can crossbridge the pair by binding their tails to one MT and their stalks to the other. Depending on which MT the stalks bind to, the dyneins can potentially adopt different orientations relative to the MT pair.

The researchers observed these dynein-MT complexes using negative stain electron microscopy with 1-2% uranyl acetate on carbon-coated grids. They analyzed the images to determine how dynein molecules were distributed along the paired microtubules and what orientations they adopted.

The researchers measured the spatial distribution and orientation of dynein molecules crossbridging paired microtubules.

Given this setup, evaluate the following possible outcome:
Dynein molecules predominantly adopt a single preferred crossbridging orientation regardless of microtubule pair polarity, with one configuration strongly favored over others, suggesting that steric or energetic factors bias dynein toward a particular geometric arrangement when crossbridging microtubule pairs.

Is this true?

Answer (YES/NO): NO